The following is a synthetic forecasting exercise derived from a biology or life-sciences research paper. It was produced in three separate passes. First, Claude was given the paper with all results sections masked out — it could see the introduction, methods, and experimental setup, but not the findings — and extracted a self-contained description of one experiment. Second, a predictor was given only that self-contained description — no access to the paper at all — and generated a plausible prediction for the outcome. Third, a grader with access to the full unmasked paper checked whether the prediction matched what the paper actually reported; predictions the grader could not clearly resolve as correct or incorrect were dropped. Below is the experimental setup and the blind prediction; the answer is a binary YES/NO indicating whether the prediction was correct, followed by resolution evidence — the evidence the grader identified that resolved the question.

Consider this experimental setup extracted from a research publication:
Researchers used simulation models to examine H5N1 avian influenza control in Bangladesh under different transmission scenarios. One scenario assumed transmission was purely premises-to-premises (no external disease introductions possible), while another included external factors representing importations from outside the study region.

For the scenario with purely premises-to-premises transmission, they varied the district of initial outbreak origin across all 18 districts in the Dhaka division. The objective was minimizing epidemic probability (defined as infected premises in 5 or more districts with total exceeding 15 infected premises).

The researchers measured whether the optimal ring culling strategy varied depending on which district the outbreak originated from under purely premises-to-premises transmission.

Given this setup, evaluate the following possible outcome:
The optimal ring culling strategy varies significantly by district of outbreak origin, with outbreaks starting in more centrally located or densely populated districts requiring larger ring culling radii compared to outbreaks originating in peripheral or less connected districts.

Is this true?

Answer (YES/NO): NO